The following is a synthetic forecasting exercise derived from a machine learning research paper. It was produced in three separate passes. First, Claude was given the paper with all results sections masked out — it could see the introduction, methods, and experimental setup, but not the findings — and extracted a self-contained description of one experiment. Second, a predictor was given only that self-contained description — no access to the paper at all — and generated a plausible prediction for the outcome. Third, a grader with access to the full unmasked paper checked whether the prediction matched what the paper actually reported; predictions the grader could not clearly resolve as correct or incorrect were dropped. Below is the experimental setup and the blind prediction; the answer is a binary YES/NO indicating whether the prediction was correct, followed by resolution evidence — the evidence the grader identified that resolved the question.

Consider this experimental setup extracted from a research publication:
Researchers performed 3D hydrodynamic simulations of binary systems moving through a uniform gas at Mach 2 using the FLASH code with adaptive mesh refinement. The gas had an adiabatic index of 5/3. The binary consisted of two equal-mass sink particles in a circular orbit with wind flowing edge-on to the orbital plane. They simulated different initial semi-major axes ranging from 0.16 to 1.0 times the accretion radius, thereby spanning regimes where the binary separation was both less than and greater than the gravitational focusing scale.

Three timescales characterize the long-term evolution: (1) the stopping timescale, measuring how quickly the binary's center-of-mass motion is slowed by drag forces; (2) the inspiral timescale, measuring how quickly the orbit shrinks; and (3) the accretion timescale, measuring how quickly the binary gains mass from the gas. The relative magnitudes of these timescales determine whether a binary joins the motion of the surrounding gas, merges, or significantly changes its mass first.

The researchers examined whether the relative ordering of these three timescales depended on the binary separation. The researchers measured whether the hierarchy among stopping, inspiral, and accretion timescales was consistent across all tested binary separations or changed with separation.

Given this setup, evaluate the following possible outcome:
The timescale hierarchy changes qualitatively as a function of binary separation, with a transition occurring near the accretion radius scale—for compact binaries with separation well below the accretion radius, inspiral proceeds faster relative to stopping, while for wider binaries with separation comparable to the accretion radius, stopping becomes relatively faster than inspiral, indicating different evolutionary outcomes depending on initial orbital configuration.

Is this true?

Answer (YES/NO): NO